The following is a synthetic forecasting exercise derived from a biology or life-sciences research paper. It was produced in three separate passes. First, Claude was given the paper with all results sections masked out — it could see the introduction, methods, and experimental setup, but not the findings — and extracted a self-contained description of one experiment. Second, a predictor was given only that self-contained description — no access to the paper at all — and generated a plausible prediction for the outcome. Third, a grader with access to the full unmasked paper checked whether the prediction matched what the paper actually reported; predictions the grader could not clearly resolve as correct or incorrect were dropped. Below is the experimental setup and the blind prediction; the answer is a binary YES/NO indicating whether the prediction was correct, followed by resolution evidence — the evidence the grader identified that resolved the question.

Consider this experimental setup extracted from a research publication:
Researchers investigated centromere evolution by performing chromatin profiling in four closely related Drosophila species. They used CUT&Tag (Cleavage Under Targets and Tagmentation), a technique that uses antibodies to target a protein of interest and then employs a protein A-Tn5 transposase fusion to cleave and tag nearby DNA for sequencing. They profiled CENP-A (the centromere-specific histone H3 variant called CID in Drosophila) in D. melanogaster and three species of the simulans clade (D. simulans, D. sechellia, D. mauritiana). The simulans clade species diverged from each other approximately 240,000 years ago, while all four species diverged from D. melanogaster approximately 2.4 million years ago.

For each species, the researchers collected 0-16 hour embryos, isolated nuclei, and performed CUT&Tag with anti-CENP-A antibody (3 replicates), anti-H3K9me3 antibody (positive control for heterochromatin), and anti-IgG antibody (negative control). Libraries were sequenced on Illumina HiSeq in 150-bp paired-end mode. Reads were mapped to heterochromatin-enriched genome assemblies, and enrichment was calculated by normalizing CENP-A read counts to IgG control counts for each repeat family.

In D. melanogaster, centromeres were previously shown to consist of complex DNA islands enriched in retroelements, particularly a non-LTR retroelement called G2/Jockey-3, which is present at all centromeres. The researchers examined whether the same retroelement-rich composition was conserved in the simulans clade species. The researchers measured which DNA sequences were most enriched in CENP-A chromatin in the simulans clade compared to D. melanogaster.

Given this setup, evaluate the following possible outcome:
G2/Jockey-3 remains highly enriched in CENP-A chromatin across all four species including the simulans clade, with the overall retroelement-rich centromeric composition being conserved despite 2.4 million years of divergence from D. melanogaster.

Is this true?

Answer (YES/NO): NO